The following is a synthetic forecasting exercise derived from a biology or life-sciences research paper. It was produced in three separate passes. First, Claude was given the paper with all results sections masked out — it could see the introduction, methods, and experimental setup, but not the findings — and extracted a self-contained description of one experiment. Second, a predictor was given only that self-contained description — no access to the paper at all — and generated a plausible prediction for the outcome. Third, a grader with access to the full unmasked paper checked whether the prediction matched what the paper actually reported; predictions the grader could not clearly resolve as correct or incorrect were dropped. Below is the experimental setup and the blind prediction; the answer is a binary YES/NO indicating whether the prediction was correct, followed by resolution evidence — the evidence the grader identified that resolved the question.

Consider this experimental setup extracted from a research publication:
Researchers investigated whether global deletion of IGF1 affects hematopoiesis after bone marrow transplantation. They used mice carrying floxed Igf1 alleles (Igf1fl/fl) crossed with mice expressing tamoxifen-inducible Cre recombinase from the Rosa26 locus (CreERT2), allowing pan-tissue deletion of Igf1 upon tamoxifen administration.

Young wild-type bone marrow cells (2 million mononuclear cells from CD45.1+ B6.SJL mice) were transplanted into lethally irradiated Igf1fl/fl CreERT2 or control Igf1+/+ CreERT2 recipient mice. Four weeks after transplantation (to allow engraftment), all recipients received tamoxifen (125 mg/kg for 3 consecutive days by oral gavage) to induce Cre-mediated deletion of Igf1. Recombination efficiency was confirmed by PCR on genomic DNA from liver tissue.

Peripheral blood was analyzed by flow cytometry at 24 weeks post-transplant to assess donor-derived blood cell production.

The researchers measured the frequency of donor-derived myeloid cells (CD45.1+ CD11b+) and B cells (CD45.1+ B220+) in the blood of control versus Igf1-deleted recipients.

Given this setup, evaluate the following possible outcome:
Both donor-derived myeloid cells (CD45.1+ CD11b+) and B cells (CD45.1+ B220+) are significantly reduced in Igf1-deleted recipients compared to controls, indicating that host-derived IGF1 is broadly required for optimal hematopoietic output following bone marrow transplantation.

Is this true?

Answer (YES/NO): NO